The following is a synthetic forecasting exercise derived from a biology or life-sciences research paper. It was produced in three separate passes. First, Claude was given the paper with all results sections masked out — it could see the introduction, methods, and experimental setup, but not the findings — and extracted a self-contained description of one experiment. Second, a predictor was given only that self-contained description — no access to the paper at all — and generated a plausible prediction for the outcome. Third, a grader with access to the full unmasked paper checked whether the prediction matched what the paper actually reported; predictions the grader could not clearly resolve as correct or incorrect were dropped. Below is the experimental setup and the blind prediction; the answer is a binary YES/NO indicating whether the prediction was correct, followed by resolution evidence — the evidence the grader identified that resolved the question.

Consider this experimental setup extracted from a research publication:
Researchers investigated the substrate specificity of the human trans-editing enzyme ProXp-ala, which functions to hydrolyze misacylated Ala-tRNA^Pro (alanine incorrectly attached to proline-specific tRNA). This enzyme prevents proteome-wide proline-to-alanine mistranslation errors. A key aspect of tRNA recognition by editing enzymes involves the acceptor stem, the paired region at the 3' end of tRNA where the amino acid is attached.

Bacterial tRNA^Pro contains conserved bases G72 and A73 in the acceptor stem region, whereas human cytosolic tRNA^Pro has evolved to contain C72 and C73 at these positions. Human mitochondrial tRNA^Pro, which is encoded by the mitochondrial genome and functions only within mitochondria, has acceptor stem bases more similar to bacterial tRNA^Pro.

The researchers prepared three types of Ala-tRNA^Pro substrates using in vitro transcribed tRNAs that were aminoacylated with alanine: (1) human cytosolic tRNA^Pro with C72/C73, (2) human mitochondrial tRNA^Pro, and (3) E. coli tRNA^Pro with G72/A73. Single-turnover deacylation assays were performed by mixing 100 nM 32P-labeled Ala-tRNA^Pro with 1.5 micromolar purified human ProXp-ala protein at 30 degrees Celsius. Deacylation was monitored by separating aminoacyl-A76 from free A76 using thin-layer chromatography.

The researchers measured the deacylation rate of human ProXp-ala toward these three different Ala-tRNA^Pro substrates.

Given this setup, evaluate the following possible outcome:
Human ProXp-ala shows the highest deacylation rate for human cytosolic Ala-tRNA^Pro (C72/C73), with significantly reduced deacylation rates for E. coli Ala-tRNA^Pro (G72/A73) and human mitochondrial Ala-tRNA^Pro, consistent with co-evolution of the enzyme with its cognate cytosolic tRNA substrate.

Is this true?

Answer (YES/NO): YES